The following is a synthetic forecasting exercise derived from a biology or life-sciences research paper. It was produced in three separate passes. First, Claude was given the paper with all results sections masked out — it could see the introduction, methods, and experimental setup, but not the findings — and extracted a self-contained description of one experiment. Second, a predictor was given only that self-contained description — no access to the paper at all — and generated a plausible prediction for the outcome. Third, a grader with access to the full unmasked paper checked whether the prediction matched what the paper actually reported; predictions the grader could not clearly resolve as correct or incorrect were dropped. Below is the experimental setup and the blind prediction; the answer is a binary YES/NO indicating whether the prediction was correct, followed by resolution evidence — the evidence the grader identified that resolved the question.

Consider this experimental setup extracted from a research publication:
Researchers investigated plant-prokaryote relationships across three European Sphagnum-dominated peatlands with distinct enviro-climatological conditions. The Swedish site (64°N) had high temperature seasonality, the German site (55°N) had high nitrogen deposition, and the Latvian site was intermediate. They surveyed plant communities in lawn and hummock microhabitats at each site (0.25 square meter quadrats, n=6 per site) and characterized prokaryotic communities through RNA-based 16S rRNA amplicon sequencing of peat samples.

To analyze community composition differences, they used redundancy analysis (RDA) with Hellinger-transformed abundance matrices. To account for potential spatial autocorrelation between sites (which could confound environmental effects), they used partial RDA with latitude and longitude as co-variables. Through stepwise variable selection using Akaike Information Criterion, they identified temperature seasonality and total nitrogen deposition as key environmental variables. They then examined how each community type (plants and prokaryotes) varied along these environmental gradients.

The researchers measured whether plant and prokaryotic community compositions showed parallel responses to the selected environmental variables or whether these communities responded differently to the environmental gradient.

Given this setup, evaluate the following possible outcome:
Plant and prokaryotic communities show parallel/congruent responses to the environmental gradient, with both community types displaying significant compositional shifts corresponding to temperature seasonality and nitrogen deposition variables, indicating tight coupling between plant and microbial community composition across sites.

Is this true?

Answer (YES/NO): YES